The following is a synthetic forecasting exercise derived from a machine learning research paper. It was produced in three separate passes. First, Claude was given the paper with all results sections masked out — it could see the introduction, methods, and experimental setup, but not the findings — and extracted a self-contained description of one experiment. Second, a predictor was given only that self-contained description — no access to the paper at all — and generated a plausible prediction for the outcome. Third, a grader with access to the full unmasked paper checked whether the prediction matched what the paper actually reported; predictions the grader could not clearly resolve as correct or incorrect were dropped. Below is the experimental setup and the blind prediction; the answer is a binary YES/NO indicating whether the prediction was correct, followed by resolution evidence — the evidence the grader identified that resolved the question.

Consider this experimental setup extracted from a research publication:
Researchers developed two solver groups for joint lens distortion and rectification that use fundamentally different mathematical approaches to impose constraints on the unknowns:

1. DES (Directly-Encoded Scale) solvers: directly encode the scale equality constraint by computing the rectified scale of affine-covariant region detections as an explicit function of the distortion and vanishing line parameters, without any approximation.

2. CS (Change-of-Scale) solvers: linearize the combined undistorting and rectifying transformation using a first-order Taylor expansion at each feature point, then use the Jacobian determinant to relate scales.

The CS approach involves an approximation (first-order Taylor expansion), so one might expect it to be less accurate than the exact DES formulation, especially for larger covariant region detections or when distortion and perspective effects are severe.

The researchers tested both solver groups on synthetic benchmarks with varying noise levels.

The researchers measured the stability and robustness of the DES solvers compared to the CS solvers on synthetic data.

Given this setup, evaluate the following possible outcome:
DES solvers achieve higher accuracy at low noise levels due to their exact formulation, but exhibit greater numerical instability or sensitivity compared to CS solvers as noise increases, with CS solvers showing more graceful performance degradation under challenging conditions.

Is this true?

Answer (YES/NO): NO